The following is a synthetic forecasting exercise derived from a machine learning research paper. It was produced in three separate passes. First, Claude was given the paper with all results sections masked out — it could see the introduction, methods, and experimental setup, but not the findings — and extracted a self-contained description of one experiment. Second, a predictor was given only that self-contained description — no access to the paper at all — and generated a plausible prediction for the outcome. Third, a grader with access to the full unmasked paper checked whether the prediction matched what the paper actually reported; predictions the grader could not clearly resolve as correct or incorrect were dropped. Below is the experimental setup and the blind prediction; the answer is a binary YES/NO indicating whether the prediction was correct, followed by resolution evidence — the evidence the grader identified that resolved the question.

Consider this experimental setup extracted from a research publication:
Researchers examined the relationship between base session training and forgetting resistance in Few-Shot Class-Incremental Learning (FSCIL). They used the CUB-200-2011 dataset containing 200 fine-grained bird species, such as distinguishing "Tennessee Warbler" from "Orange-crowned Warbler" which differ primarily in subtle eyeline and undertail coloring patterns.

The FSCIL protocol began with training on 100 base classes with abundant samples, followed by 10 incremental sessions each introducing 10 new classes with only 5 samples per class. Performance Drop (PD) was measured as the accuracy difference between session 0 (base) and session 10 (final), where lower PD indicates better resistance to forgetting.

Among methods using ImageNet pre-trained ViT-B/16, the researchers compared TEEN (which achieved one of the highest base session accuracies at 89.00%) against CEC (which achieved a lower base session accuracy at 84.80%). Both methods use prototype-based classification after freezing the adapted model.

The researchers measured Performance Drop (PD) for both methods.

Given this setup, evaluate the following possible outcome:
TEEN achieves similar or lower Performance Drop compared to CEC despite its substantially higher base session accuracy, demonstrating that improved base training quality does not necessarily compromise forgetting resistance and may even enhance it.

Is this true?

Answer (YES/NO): NO